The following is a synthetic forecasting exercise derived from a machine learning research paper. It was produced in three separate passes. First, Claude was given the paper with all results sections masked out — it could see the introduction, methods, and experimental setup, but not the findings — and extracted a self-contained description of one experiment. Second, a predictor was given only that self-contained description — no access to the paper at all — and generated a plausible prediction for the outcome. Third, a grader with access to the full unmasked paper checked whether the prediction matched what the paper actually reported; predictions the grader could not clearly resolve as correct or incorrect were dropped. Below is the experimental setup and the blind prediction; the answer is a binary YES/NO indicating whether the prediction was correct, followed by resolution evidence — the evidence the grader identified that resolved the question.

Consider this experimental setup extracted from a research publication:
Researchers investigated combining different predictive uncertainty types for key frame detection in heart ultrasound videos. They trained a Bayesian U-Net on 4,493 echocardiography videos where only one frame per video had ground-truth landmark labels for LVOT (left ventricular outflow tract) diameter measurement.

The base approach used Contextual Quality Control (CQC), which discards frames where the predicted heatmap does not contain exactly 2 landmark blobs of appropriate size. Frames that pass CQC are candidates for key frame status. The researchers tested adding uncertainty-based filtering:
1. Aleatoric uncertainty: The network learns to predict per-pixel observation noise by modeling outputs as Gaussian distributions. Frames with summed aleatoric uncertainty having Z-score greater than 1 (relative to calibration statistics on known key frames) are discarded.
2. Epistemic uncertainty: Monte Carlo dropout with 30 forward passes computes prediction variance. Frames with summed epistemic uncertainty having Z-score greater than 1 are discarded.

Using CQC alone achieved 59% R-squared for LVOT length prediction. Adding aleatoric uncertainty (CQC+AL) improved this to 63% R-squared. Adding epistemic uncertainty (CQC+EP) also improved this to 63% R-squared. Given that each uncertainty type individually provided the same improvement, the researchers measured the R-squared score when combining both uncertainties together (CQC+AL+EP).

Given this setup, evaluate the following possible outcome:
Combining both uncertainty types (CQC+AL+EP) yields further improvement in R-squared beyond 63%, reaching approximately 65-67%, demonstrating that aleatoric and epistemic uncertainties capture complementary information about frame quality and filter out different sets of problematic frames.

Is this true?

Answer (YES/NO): YES